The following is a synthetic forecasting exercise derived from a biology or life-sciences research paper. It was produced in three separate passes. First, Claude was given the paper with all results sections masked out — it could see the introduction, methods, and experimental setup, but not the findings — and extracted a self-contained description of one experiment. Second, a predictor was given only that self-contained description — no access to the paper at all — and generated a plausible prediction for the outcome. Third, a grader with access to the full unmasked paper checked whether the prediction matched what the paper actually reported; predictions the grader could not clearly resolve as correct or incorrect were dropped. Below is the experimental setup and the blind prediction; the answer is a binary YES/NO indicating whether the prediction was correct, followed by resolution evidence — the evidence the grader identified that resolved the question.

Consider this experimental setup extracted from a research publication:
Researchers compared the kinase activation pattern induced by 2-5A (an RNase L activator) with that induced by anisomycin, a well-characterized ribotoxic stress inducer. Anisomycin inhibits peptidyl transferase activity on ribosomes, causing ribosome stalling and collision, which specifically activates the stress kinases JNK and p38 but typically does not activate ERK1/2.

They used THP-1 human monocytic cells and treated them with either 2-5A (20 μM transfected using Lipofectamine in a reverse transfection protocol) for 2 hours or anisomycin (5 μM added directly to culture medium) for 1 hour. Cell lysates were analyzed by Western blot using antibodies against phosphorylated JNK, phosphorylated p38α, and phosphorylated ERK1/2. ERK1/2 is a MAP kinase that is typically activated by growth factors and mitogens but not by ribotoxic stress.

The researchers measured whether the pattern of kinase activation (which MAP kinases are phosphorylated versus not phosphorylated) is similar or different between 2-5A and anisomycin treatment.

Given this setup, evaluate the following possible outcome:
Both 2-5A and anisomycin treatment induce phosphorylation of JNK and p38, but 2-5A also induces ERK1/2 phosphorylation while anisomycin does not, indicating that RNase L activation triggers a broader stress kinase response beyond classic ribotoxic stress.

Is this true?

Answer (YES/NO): NO